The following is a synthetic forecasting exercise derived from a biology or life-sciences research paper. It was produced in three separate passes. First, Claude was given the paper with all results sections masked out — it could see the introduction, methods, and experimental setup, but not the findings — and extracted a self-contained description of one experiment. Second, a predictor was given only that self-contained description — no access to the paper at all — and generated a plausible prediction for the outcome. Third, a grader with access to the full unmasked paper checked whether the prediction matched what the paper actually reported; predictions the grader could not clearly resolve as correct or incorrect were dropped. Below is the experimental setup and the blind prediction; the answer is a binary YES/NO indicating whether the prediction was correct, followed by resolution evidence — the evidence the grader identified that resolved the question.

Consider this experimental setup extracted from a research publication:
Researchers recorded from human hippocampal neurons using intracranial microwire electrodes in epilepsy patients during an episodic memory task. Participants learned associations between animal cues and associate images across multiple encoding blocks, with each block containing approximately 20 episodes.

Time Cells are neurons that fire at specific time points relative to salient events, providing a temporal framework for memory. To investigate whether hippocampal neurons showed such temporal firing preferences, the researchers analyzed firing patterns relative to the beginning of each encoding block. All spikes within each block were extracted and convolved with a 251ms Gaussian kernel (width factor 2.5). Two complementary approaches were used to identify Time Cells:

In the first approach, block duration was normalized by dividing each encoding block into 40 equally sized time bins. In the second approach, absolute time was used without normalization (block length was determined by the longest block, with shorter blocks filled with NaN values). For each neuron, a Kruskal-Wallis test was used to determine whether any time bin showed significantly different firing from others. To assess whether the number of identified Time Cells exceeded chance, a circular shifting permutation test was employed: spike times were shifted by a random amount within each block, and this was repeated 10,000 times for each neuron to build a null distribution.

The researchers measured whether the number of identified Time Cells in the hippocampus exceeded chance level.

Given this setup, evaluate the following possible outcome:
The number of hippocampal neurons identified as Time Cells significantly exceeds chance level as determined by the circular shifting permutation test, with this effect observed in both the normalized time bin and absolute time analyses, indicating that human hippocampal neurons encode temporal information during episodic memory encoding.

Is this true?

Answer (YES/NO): NO